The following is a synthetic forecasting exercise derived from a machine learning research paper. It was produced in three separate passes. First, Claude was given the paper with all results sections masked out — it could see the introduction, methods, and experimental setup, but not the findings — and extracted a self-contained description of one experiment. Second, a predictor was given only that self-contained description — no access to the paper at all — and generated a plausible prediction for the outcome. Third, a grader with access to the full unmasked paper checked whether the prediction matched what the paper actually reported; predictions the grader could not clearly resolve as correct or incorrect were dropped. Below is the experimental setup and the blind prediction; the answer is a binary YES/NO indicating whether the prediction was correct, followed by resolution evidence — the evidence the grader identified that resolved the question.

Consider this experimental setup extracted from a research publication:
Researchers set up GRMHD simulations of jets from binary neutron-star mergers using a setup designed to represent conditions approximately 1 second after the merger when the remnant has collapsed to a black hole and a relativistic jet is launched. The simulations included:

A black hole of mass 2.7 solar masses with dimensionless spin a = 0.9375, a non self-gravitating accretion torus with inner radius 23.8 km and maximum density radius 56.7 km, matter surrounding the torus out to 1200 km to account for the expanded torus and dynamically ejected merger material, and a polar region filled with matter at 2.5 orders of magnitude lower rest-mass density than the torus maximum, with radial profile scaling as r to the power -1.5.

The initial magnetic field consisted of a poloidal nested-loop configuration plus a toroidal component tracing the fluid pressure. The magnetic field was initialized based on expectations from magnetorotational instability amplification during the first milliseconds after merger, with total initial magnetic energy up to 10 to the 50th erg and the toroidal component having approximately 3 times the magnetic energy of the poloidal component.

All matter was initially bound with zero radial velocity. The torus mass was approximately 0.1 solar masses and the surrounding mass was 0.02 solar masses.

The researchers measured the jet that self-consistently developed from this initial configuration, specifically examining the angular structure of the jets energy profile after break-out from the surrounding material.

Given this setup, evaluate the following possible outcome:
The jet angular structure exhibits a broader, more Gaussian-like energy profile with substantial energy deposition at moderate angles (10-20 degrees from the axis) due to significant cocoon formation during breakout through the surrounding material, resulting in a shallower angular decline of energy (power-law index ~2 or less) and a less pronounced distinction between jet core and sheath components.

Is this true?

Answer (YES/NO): NO